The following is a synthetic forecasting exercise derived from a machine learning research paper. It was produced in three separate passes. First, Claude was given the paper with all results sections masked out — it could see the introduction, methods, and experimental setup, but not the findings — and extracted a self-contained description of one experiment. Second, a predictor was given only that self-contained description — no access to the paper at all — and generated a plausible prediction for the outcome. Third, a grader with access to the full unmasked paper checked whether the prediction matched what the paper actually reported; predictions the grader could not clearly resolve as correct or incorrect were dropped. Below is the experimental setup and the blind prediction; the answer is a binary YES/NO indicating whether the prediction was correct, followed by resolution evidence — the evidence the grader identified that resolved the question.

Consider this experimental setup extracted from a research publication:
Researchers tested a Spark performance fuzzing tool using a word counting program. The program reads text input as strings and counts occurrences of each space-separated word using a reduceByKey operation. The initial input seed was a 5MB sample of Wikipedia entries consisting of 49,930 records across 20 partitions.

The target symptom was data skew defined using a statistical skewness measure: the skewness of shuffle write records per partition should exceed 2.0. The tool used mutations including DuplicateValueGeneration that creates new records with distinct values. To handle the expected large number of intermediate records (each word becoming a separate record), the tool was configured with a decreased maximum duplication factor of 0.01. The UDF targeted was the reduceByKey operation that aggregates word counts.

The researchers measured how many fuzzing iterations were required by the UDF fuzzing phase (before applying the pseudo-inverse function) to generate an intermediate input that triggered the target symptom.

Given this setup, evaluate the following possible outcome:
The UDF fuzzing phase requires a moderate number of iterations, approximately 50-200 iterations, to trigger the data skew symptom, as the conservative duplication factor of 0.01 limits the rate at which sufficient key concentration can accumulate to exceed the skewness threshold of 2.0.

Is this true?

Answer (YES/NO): NO